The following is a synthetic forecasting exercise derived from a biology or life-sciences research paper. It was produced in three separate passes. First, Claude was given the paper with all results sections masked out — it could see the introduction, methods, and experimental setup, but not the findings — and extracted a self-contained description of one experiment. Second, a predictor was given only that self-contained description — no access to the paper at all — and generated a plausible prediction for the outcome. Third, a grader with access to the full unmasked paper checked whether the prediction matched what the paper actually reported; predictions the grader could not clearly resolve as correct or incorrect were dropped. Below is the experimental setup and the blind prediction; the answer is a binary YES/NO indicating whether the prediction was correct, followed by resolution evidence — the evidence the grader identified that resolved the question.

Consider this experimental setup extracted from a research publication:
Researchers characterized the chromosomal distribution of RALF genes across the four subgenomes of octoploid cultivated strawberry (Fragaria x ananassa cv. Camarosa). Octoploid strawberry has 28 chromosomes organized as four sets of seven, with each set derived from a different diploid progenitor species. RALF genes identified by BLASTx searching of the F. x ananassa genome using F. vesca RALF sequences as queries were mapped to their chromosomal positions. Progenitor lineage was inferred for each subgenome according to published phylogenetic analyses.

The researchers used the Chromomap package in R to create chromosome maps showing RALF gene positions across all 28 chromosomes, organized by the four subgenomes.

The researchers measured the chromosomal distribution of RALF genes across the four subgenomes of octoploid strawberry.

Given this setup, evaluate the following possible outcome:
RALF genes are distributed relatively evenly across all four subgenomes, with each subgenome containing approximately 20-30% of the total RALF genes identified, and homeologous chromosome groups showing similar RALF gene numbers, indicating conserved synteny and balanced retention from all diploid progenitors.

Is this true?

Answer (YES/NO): NO